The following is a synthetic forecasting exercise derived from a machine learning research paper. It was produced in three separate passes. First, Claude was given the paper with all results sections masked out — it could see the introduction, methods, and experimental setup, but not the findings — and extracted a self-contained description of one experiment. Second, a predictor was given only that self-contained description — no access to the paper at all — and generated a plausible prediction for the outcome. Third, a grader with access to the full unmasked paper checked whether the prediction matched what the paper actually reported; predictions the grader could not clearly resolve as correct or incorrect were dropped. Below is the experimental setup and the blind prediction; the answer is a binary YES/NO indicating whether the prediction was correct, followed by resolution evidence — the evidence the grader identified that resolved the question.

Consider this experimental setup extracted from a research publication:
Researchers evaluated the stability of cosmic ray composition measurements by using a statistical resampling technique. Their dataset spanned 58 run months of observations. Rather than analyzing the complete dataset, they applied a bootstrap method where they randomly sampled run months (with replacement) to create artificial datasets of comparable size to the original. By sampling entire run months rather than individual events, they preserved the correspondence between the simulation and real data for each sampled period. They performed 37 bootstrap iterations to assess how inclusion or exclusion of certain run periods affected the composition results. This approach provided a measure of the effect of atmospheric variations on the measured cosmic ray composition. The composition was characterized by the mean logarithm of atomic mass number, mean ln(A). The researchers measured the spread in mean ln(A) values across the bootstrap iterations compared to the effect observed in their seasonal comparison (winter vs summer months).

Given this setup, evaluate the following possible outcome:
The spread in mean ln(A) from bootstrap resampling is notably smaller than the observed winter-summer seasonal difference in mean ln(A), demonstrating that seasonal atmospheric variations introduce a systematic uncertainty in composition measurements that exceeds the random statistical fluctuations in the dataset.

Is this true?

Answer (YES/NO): YES